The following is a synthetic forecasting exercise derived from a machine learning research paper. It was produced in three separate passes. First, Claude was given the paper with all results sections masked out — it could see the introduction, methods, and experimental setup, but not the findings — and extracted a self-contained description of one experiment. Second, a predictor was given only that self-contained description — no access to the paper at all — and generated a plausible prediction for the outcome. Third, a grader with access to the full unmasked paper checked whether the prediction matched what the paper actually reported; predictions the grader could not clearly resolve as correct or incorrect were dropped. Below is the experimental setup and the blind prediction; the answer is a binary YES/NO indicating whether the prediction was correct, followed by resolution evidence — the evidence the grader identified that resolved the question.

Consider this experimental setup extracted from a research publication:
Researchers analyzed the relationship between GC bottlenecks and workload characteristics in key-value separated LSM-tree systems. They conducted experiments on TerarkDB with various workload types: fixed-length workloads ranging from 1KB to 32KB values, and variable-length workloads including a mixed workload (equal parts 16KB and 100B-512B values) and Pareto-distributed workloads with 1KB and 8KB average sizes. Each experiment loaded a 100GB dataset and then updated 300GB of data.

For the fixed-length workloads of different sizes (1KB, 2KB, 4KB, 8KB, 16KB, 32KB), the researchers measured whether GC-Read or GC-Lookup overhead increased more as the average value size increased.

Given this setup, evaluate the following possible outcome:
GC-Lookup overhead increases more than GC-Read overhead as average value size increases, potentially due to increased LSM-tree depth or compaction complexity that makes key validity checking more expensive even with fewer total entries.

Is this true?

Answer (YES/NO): NO